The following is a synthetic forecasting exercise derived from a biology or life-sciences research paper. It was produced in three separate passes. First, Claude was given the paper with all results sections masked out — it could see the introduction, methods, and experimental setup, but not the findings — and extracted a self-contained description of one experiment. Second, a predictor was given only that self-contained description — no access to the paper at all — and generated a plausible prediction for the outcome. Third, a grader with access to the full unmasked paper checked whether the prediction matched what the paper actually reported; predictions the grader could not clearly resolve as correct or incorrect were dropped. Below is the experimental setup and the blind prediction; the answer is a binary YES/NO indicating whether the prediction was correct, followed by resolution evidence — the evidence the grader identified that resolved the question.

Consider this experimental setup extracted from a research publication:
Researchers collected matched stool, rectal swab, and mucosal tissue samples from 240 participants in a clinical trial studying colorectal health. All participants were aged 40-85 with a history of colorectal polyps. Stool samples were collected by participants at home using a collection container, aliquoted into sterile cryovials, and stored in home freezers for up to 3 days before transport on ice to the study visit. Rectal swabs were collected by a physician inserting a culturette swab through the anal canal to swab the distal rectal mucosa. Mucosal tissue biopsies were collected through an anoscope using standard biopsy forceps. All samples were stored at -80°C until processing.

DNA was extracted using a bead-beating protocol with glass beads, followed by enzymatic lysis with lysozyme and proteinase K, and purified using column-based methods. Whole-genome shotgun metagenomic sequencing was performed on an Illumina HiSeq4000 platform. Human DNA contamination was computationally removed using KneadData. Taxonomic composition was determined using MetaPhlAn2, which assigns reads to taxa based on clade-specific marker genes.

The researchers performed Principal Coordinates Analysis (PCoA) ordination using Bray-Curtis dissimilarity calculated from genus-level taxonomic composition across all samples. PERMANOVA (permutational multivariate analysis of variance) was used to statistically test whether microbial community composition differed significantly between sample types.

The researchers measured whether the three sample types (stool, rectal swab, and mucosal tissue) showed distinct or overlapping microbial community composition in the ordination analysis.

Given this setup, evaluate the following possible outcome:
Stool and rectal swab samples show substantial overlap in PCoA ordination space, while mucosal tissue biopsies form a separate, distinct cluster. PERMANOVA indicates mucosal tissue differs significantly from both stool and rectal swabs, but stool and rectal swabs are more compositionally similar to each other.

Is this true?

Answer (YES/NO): YES